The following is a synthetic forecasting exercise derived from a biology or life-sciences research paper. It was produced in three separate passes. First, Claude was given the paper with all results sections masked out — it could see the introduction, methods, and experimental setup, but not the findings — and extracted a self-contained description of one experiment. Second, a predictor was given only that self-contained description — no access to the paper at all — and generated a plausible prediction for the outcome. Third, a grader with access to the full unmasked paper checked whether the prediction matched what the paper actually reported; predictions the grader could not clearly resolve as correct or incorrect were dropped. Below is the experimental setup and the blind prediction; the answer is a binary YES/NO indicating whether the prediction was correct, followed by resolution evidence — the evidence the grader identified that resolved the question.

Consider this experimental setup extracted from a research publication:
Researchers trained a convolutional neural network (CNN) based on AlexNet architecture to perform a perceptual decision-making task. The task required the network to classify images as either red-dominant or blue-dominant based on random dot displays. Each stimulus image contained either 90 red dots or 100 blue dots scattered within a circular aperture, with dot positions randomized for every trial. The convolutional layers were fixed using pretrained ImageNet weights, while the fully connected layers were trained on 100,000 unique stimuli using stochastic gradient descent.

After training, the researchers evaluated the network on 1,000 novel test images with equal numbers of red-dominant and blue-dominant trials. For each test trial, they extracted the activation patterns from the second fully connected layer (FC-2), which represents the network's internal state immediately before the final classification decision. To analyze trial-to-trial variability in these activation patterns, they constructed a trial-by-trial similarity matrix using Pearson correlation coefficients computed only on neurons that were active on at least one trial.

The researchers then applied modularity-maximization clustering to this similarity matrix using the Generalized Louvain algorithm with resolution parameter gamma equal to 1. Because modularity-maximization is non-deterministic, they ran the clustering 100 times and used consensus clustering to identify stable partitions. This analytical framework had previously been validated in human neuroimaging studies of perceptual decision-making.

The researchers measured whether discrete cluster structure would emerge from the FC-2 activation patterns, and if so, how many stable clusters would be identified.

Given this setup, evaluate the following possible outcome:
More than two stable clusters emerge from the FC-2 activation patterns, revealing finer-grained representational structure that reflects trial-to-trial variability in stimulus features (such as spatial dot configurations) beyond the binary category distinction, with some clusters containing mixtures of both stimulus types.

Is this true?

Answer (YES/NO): YES